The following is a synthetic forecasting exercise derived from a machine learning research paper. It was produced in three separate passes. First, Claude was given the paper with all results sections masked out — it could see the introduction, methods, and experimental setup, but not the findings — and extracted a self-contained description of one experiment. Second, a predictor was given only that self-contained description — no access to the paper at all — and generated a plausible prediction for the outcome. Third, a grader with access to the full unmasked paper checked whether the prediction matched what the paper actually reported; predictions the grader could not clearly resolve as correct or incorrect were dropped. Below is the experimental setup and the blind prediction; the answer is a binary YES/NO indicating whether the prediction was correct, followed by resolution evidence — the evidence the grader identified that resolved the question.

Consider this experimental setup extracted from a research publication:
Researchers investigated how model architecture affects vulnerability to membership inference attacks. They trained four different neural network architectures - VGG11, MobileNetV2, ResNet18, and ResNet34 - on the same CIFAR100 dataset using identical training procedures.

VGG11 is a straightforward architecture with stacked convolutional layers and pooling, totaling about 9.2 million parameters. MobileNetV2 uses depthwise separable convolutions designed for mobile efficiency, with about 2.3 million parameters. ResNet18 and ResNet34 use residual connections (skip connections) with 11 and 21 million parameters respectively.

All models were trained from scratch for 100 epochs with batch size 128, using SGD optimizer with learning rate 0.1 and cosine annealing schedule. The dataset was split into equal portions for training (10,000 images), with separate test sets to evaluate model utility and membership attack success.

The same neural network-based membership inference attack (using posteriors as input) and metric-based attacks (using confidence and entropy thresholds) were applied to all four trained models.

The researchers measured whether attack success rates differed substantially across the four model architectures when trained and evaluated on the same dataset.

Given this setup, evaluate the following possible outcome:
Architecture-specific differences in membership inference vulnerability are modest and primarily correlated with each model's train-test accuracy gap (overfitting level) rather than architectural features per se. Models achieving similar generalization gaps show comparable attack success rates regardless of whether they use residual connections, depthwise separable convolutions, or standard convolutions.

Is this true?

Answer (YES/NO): NO